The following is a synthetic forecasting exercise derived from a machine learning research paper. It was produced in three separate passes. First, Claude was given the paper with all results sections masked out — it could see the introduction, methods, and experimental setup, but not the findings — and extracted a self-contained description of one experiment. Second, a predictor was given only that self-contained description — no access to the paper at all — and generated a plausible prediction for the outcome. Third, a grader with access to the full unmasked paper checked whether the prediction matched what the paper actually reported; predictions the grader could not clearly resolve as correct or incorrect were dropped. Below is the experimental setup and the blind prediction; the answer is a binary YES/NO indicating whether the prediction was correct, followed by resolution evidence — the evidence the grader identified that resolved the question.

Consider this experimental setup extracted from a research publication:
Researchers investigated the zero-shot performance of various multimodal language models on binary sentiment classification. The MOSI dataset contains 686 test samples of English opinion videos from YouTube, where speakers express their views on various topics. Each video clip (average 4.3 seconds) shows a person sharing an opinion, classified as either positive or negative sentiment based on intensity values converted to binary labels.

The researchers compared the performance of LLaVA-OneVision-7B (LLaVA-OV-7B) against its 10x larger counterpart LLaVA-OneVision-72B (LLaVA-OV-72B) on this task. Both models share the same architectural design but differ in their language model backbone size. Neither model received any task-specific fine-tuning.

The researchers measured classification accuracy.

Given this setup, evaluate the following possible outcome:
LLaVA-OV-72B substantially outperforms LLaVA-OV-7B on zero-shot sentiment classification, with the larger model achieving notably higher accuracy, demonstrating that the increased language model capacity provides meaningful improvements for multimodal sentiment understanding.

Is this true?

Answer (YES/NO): NO